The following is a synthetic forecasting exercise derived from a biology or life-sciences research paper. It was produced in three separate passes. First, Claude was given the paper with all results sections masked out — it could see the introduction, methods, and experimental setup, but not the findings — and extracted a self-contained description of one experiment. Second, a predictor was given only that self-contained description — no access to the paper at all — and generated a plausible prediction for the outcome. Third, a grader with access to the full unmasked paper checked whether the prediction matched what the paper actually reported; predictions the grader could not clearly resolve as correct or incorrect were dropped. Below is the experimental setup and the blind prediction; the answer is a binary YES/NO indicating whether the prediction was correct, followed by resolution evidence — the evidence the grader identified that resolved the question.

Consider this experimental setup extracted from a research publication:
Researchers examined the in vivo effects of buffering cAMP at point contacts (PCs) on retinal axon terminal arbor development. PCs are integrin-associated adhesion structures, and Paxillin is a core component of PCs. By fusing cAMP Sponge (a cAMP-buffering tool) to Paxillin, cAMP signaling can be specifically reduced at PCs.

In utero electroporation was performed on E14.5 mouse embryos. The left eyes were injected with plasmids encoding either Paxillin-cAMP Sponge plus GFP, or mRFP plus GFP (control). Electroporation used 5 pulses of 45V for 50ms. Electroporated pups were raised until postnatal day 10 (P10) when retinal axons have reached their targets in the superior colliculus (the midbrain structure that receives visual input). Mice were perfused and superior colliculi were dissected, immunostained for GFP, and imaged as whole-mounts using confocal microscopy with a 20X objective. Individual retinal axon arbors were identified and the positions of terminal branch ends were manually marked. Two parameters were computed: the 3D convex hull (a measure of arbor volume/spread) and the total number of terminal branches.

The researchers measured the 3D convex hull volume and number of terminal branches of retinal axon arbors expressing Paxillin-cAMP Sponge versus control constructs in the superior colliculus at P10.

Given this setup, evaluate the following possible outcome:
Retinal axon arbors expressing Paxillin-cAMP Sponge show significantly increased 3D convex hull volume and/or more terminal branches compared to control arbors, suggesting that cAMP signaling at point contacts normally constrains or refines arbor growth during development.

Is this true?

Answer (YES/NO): YES